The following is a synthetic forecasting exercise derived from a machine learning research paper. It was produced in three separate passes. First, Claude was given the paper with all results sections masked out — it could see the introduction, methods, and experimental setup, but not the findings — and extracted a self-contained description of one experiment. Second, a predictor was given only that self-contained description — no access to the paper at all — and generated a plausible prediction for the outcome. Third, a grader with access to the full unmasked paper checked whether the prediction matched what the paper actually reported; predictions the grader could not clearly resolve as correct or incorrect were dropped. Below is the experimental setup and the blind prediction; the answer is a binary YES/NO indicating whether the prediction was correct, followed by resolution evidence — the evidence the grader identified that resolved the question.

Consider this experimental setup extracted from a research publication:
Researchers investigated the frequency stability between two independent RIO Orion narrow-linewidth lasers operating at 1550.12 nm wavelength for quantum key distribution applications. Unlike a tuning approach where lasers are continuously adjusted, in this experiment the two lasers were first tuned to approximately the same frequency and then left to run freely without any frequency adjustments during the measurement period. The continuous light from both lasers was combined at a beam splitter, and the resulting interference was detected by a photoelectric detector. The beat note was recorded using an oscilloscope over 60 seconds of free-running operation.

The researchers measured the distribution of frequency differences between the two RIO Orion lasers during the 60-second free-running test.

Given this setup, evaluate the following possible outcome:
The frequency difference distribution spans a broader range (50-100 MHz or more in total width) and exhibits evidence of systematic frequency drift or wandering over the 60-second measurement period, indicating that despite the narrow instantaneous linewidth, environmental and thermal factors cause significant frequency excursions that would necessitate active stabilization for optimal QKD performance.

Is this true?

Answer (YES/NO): NO